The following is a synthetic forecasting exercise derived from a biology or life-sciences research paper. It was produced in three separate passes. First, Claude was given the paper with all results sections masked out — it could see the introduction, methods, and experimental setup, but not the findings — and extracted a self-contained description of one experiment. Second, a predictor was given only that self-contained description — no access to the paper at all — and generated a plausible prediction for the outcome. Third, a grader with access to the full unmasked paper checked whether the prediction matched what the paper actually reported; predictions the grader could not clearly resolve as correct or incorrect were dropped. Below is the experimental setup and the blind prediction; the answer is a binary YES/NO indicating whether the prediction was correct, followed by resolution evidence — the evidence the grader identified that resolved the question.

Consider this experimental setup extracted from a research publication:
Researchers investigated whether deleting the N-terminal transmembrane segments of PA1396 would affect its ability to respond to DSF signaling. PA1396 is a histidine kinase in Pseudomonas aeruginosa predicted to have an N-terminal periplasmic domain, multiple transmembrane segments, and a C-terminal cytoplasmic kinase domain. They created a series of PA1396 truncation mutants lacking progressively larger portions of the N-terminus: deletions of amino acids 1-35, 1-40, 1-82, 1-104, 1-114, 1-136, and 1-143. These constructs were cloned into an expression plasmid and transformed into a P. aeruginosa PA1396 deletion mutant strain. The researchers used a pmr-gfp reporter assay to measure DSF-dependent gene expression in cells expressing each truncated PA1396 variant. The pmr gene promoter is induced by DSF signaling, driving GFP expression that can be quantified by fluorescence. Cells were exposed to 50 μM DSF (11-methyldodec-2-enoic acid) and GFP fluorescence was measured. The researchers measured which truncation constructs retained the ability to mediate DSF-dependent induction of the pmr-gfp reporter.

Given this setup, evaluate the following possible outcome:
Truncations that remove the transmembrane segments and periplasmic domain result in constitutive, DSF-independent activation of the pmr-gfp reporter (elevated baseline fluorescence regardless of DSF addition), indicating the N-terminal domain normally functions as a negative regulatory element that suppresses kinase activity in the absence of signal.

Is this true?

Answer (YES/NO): NO